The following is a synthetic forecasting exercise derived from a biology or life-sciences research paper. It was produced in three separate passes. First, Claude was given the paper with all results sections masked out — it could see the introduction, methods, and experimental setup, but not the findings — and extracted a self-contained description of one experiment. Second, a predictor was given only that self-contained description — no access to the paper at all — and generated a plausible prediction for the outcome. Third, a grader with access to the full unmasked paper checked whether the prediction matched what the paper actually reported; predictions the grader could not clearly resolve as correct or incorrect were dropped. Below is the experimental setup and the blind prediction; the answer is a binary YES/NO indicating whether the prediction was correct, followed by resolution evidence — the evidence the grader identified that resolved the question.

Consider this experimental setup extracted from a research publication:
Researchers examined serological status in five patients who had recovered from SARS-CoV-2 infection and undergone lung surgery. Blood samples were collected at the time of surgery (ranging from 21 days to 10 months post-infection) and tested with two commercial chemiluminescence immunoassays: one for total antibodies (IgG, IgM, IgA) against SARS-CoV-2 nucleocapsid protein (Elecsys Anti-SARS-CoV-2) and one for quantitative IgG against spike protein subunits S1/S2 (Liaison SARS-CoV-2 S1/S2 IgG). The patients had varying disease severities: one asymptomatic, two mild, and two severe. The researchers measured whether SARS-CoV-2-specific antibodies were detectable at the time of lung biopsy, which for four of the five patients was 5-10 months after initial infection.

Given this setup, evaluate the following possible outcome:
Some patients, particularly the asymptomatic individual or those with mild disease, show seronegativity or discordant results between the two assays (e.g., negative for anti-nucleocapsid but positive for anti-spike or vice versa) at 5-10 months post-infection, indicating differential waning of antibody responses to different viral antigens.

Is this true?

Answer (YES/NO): NO